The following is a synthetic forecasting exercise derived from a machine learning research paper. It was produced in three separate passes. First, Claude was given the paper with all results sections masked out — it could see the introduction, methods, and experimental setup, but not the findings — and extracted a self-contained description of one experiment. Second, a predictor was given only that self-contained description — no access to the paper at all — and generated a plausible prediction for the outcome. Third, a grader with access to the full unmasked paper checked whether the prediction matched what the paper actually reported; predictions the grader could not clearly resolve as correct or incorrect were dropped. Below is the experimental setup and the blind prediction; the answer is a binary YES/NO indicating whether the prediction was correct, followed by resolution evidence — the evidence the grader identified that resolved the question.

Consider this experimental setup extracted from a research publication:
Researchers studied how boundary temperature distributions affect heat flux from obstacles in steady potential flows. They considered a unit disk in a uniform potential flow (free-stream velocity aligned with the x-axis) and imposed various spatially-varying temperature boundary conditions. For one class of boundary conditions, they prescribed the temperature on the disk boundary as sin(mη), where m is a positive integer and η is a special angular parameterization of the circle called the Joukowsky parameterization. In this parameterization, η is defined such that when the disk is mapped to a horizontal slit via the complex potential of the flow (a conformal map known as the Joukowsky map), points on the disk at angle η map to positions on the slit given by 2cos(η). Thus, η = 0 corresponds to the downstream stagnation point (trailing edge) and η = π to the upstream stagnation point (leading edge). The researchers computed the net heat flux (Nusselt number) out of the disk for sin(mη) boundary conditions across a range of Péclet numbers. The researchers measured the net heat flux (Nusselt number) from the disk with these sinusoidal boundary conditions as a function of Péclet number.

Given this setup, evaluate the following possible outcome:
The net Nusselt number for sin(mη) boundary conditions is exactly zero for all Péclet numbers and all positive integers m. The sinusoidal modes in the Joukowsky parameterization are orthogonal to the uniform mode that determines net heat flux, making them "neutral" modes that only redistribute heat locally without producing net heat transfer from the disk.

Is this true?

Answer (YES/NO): YES